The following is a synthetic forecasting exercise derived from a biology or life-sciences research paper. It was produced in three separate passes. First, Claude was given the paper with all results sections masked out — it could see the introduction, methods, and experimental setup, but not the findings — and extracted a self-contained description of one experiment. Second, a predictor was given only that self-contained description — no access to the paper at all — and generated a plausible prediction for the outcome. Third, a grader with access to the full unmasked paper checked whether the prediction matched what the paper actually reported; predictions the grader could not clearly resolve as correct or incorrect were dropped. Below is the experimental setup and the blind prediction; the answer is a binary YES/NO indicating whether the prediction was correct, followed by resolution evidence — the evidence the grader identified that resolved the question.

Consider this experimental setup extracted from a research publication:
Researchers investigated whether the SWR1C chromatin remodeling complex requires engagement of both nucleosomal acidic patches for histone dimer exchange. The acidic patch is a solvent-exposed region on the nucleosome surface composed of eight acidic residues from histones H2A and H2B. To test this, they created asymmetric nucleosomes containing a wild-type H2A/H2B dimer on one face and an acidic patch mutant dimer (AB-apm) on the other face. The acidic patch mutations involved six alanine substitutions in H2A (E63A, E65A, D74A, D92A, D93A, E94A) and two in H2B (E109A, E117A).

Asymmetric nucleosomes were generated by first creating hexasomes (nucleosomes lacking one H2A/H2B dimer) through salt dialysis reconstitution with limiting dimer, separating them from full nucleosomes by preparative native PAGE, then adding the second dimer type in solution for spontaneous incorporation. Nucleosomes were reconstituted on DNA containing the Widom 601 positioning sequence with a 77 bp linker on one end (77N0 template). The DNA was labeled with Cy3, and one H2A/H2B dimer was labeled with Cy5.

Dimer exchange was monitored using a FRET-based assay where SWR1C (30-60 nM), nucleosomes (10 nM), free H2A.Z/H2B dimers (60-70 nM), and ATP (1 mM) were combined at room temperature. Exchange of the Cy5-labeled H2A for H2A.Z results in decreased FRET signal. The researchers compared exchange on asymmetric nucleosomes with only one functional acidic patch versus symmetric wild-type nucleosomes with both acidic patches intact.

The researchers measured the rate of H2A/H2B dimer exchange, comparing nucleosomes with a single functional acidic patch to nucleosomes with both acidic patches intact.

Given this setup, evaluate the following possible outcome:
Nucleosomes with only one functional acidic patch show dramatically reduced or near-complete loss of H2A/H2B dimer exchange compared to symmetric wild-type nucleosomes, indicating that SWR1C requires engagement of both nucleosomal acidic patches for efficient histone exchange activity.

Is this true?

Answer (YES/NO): YES